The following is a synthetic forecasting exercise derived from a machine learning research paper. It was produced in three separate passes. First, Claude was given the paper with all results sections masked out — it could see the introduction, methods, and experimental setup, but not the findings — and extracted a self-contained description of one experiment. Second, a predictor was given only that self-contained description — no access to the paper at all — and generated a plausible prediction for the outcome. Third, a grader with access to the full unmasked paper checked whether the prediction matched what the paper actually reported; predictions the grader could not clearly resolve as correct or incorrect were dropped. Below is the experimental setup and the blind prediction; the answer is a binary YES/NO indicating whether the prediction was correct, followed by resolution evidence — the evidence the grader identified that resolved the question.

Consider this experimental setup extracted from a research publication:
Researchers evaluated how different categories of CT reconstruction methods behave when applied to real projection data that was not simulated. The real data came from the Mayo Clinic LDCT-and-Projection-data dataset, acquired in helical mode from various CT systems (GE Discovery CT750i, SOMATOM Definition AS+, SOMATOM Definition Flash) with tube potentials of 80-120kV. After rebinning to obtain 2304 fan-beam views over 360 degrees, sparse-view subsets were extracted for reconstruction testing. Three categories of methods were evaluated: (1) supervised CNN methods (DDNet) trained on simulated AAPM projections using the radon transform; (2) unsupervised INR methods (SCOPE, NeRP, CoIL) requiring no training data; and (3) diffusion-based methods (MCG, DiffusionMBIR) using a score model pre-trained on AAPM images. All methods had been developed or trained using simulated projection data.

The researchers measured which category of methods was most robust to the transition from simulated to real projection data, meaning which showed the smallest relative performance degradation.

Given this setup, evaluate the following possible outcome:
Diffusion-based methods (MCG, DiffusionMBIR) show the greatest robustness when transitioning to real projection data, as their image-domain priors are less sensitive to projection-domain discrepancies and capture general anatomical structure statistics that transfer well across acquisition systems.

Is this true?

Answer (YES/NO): NO